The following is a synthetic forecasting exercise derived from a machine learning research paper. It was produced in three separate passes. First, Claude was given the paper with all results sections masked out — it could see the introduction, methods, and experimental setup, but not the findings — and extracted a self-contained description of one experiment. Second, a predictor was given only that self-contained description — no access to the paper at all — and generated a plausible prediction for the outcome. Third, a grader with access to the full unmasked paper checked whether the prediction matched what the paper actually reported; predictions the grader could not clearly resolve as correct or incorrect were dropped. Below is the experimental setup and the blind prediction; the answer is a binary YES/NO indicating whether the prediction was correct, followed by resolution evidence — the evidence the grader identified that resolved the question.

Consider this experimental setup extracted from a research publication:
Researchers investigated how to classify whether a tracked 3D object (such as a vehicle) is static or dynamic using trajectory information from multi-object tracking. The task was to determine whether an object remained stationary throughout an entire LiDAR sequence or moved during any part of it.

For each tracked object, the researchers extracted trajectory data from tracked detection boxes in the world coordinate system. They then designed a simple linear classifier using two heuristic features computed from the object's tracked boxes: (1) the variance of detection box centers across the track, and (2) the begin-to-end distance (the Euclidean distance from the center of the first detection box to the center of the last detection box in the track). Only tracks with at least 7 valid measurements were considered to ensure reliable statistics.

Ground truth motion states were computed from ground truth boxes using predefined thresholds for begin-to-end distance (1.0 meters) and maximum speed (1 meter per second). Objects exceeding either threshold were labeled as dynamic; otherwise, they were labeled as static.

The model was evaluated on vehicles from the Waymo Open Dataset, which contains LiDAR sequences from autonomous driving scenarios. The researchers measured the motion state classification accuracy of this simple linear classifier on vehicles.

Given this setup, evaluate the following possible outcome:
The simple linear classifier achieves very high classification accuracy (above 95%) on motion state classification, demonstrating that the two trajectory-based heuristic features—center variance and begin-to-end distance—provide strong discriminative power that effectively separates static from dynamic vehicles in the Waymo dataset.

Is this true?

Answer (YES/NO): YES